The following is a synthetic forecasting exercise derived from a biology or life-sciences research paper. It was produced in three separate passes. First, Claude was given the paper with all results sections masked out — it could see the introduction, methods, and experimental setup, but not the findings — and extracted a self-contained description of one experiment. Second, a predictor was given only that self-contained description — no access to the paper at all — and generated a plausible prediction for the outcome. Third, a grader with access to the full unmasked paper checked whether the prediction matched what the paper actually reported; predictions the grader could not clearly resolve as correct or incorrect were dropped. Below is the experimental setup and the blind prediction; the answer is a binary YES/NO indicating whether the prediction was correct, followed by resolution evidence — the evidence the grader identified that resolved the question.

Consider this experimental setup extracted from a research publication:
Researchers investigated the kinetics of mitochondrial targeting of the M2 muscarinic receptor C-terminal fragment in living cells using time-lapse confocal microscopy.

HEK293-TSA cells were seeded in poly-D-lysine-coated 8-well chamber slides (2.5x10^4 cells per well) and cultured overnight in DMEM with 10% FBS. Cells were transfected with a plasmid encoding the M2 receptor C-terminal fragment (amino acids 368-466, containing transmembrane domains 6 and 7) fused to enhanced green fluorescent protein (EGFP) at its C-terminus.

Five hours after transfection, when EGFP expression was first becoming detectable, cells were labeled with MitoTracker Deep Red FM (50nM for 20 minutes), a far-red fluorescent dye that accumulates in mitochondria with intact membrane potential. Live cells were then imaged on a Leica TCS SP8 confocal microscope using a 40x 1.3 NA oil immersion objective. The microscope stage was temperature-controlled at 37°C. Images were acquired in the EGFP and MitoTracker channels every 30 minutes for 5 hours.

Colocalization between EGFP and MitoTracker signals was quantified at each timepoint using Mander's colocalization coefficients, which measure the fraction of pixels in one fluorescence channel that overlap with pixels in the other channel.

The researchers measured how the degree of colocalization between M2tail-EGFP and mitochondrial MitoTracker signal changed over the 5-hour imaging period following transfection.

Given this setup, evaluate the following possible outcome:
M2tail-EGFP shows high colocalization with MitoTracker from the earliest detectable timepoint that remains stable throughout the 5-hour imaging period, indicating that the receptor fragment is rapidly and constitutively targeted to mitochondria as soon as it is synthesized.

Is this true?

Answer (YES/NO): NO